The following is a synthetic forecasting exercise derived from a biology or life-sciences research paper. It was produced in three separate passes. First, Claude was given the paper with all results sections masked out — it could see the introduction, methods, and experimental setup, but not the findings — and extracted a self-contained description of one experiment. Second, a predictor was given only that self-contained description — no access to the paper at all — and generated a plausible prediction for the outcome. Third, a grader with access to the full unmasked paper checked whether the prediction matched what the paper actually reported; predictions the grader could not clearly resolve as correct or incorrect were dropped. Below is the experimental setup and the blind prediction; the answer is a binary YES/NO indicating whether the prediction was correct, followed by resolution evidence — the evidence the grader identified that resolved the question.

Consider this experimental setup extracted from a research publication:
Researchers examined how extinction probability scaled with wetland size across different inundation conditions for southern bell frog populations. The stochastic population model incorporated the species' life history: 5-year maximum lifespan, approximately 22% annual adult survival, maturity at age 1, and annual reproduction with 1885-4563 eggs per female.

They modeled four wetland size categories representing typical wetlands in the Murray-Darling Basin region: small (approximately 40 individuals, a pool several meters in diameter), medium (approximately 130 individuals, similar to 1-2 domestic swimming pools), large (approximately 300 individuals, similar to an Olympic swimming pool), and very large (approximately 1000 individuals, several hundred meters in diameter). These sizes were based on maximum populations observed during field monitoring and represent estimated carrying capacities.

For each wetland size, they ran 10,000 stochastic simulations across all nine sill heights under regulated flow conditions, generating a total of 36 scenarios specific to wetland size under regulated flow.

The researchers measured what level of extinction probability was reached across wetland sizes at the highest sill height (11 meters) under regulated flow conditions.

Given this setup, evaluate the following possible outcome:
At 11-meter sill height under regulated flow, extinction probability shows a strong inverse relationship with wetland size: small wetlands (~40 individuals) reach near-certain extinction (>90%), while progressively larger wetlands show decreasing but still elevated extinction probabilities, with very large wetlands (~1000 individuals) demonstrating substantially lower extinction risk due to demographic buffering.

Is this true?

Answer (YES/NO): NO